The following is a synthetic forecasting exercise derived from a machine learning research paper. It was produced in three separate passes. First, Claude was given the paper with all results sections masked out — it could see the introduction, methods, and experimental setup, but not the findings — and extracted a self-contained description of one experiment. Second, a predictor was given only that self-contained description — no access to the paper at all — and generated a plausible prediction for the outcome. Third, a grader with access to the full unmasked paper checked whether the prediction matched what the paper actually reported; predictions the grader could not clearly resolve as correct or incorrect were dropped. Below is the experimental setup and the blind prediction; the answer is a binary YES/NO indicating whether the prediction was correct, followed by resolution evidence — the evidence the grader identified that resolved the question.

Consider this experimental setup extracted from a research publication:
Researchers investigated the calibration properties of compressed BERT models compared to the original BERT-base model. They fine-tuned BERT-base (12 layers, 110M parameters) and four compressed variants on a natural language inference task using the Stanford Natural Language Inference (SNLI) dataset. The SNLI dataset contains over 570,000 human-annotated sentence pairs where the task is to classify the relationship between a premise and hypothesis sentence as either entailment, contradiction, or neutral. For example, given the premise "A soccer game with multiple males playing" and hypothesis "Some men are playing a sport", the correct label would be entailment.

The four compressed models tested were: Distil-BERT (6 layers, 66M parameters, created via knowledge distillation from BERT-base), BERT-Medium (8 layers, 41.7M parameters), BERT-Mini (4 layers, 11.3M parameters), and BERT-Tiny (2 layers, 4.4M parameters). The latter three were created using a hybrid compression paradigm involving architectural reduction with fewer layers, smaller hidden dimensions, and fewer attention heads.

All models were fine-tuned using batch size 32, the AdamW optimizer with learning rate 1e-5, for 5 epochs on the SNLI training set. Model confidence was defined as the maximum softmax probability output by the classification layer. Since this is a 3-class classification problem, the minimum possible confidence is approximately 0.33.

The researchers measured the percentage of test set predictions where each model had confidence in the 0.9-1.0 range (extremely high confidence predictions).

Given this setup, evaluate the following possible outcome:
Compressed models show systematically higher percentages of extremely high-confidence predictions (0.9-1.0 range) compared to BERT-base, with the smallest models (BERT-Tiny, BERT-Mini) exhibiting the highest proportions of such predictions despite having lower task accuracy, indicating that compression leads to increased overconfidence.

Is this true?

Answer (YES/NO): NO